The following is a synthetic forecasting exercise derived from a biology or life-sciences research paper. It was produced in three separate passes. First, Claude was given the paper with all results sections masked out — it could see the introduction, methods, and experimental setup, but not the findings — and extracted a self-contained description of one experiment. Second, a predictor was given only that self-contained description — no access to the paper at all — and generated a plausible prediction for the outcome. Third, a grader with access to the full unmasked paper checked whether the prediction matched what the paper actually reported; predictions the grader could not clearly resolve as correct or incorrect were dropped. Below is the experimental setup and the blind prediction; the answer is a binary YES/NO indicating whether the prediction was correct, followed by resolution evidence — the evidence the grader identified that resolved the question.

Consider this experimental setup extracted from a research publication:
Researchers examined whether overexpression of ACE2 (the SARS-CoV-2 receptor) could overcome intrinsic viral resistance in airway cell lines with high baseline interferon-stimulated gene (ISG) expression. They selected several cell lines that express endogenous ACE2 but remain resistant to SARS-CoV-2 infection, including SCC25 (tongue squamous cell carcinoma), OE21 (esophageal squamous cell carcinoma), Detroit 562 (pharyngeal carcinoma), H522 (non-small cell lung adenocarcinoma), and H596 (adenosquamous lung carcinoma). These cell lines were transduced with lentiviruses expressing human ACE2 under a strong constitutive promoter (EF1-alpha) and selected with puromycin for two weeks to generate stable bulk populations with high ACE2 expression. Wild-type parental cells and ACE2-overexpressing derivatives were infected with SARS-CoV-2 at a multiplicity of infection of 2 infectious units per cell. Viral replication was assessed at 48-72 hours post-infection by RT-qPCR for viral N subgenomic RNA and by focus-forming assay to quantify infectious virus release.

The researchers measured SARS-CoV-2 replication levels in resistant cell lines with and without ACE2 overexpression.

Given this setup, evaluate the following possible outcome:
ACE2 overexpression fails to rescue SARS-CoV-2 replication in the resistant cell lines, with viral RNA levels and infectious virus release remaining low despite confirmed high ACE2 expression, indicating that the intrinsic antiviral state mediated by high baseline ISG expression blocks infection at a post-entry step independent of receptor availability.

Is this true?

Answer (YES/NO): NO